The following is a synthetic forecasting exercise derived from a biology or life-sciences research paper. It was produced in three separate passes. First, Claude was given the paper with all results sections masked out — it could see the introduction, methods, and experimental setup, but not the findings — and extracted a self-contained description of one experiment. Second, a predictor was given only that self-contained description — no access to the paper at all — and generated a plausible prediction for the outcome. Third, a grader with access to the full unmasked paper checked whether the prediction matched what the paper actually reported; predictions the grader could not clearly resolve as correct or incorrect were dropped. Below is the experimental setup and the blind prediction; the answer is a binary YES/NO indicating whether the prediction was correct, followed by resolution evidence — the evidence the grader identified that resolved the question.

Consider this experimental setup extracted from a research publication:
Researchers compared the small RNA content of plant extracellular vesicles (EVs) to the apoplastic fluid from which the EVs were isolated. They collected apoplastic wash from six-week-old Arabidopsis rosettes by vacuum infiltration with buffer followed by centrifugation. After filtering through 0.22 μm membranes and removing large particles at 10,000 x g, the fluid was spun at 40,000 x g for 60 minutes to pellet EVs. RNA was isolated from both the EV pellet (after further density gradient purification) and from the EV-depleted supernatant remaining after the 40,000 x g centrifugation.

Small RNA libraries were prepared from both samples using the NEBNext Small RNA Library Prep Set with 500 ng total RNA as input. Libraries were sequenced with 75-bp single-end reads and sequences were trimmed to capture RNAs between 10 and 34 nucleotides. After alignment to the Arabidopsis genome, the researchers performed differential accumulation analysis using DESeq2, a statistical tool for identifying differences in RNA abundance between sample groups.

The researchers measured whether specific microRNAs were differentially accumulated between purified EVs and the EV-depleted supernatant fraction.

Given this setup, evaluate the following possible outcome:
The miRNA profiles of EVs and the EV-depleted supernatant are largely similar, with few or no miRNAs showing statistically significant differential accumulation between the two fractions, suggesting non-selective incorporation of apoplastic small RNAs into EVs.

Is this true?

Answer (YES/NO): NO